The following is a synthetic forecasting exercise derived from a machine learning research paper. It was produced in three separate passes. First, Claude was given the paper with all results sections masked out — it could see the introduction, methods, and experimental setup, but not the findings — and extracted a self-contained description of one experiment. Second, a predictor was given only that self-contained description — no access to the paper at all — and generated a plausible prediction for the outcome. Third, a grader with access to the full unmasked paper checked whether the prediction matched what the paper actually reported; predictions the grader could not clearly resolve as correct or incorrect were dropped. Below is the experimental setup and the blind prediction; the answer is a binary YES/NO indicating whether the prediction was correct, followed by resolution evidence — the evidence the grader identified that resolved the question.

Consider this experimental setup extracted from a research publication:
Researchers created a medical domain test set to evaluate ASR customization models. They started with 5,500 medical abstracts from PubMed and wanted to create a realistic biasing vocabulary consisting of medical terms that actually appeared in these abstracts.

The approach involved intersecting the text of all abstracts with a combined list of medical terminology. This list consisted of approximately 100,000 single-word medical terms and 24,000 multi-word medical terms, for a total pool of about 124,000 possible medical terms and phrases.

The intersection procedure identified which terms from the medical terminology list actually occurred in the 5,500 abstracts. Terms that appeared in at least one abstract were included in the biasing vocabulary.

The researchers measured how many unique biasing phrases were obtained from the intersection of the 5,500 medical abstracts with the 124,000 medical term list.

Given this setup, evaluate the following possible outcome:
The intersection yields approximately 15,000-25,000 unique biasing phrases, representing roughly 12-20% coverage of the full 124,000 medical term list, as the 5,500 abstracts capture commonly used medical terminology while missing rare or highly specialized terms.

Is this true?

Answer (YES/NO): NO